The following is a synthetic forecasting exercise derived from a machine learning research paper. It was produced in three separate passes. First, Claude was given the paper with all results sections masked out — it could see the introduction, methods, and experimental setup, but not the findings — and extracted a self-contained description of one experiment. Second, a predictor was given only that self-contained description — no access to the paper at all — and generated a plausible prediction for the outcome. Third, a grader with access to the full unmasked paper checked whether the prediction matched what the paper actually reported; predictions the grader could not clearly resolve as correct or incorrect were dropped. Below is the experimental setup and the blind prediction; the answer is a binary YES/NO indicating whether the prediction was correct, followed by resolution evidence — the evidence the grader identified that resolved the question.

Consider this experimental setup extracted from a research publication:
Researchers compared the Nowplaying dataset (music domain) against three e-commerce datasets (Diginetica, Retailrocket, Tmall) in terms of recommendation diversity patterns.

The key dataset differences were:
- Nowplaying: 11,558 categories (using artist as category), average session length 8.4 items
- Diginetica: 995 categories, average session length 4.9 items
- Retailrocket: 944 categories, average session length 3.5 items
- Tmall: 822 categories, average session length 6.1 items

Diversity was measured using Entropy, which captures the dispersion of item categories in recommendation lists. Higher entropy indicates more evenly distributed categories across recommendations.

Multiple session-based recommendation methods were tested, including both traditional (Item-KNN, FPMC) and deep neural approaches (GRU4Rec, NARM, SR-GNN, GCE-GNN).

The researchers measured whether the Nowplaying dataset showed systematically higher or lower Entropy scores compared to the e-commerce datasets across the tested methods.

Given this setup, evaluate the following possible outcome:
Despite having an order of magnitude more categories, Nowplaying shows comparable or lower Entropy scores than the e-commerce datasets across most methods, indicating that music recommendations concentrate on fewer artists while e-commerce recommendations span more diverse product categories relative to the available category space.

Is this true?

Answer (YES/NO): NO